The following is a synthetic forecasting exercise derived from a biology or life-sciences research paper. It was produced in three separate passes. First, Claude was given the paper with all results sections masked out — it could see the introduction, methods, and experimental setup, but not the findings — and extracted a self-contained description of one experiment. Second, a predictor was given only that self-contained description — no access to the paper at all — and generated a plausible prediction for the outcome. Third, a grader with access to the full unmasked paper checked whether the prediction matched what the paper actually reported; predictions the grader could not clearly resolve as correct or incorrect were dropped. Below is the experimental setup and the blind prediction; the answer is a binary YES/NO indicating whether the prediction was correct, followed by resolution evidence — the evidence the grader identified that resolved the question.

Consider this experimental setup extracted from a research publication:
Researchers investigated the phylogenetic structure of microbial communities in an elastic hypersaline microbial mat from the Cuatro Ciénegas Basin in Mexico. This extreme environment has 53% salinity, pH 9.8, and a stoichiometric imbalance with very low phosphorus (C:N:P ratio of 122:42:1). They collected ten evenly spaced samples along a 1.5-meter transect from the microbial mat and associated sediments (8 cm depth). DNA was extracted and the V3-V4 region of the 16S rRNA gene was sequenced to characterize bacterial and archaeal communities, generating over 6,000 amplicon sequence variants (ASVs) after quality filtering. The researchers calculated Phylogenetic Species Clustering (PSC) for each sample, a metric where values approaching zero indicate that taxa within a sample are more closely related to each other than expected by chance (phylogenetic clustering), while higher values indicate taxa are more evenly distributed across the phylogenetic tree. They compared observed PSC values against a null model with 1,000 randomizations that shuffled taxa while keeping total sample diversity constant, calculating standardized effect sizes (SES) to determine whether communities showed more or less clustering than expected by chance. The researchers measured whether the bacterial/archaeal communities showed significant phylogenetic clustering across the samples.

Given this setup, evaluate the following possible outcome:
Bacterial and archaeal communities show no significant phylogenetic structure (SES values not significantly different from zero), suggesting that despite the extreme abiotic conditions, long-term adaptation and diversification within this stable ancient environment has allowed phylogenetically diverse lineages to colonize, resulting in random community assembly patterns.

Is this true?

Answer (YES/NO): NO